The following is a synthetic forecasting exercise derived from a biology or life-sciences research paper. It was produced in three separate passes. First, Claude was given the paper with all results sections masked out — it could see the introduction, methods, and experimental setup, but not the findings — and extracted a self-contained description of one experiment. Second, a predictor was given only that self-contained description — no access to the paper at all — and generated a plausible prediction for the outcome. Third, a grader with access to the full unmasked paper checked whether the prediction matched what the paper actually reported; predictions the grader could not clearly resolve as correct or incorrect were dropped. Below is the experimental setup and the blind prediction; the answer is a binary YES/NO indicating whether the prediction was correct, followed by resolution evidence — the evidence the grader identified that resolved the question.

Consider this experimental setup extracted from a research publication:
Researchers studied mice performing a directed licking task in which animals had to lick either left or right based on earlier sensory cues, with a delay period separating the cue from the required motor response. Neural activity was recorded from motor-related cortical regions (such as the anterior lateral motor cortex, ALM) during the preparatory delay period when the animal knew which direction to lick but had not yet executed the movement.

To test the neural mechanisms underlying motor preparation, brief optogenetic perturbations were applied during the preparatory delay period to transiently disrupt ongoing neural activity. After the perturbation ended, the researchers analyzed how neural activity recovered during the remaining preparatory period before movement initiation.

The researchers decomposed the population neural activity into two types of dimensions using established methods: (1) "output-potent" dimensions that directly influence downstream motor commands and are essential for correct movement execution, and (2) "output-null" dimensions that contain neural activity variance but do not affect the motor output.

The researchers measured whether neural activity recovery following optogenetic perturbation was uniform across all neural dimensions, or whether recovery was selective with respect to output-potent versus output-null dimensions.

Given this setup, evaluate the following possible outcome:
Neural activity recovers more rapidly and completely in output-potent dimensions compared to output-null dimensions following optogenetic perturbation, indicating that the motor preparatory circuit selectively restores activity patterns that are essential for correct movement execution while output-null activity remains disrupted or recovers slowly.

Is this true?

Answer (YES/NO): YES